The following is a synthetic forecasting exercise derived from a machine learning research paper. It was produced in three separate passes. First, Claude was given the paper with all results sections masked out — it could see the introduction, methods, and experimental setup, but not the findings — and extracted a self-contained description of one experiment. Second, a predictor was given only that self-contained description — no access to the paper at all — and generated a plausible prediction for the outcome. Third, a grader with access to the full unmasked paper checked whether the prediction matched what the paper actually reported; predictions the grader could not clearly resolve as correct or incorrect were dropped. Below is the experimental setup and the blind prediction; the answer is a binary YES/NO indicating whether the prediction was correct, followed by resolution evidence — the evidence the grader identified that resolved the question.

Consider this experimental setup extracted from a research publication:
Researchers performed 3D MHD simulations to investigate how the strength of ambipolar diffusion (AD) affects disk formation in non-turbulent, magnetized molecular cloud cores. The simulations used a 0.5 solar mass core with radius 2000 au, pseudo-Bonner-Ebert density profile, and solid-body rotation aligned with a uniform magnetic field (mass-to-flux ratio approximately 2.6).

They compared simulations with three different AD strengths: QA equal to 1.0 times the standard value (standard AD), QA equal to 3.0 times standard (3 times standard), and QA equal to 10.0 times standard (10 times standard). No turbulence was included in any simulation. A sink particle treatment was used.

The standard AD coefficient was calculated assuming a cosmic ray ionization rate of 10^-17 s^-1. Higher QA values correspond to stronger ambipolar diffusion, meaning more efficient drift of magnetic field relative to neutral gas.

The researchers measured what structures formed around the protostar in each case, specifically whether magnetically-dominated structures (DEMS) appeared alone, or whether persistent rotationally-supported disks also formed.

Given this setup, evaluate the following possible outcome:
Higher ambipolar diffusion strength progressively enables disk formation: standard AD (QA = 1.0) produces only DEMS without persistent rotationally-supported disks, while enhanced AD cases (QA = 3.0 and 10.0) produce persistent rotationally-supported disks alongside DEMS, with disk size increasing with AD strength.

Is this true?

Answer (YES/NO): NO